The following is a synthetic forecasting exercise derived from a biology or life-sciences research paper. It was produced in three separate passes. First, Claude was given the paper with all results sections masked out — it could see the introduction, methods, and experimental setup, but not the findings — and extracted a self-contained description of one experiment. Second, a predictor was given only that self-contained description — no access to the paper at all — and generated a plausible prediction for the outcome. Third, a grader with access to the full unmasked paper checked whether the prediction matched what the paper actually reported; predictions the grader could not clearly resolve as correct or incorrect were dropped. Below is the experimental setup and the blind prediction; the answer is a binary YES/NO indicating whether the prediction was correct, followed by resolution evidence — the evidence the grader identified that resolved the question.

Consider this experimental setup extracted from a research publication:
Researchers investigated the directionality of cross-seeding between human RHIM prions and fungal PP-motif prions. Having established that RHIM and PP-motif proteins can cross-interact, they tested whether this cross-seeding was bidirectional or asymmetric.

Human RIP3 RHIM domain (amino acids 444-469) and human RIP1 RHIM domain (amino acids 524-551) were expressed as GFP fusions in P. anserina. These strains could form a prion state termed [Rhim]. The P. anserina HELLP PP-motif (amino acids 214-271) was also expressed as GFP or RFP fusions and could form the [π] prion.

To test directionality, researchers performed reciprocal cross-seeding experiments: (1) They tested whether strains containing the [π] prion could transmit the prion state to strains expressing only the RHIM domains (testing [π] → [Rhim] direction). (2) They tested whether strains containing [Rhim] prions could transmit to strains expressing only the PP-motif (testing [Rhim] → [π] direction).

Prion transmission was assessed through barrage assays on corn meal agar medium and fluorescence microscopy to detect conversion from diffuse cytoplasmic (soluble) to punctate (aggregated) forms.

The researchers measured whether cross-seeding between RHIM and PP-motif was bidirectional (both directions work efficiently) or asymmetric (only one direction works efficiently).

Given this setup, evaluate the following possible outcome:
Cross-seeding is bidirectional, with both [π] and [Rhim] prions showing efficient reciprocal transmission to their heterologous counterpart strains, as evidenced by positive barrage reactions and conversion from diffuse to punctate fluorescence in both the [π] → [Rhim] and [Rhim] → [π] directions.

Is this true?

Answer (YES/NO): NO